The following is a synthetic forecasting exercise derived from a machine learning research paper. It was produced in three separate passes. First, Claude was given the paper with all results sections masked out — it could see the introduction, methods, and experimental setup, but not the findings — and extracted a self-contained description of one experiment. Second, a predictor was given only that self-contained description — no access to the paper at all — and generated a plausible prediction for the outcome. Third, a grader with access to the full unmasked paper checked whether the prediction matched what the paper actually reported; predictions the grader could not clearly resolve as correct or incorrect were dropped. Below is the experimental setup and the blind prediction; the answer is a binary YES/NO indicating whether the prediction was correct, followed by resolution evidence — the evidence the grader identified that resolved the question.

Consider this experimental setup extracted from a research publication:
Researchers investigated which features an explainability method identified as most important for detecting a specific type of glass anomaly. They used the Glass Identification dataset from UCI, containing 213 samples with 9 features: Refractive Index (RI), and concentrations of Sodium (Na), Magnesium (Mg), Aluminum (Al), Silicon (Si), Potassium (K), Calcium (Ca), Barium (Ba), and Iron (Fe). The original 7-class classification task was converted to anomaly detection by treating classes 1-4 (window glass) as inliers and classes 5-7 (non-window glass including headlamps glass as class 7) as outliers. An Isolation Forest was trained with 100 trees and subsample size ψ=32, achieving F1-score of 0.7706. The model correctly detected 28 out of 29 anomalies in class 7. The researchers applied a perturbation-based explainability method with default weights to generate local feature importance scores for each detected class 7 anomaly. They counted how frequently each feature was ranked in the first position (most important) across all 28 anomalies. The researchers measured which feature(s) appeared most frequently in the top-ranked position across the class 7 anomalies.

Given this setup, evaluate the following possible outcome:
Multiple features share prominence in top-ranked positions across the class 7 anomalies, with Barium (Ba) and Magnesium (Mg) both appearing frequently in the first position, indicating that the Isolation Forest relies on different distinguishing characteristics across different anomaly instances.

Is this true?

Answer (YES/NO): NO